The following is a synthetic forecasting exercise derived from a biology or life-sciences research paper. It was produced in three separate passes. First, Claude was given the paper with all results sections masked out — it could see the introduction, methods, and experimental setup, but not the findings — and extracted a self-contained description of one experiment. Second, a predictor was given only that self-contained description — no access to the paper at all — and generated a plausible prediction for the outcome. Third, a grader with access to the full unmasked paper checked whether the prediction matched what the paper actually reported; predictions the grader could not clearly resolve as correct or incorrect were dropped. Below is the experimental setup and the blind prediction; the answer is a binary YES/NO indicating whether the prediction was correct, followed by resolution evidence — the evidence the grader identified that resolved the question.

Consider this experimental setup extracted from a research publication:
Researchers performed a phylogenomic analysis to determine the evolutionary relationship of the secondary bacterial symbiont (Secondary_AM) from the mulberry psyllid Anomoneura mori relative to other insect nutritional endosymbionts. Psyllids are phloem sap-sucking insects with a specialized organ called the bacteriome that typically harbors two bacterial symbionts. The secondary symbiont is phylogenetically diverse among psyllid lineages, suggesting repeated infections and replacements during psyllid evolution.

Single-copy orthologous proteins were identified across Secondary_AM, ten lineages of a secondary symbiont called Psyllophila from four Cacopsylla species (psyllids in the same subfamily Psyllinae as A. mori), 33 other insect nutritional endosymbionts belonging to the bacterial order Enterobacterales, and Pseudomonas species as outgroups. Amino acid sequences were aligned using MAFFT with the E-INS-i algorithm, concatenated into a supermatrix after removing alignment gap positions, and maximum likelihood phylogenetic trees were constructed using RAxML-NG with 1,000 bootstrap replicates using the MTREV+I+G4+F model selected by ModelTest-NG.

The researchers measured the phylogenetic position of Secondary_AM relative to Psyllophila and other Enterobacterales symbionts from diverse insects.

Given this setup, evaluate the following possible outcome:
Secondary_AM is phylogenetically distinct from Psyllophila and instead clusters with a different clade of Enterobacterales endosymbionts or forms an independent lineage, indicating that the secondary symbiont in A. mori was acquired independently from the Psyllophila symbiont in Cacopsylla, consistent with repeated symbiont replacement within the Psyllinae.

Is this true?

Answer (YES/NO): NO